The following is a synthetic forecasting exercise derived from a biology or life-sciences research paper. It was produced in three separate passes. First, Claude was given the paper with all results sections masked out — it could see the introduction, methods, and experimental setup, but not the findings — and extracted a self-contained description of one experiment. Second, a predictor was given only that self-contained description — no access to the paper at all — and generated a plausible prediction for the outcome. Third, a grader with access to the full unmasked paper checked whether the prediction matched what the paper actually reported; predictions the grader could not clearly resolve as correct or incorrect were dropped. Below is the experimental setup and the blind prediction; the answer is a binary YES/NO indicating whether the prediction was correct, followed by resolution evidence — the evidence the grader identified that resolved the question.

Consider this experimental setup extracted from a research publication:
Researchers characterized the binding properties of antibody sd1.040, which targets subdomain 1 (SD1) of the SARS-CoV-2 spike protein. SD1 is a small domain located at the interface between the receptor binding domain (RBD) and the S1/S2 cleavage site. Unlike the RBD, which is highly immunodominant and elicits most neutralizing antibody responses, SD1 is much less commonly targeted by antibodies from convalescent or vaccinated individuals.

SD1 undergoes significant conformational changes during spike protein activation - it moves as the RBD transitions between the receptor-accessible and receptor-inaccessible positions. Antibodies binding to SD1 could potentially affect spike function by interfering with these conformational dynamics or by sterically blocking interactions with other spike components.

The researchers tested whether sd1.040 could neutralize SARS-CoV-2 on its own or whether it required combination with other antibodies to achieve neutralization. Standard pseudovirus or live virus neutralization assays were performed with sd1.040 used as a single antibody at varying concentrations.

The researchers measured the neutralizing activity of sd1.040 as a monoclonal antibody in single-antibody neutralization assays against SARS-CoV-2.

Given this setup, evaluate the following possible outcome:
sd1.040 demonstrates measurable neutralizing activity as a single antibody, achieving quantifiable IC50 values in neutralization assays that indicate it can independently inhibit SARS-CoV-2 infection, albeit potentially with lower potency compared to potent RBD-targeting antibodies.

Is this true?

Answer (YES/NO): YES